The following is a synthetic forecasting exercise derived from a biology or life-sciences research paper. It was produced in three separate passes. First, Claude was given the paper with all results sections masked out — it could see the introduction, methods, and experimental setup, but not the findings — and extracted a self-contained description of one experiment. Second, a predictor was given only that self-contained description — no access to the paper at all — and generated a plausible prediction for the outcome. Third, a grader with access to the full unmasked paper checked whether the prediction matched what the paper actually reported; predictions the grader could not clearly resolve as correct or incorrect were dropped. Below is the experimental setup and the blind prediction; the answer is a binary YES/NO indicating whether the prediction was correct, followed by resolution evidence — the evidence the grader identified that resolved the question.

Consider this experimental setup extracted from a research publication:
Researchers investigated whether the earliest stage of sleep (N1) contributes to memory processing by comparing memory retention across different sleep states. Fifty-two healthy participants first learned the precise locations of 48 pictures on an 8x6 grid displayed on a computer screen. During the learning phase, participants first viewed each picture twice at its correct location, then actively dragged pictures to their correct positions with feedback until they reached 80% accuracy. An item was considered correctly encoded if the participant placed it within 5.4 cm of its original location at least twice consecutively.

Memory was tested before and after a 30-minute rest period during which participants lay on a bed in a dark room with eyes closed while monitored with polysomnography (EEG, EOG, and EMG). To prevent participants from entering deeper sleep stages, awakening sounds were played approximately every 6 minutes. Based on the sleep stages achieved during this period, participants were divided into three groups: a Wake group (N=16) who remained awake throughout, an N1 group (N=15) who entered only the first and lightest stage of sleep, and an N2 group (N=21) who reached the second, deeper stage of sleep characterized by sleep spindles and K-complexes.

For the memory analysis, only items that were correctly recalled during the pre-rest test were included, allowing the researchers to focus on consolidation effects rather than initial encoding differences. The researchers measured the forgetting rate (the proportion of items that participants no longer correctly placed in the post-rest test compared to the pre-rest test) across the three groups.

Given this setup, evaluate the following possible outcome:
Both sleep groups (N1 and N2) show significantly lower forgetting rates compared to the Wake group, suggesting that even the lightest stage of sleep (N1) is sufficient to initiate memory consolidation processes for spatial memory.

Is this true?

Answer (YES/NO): NO